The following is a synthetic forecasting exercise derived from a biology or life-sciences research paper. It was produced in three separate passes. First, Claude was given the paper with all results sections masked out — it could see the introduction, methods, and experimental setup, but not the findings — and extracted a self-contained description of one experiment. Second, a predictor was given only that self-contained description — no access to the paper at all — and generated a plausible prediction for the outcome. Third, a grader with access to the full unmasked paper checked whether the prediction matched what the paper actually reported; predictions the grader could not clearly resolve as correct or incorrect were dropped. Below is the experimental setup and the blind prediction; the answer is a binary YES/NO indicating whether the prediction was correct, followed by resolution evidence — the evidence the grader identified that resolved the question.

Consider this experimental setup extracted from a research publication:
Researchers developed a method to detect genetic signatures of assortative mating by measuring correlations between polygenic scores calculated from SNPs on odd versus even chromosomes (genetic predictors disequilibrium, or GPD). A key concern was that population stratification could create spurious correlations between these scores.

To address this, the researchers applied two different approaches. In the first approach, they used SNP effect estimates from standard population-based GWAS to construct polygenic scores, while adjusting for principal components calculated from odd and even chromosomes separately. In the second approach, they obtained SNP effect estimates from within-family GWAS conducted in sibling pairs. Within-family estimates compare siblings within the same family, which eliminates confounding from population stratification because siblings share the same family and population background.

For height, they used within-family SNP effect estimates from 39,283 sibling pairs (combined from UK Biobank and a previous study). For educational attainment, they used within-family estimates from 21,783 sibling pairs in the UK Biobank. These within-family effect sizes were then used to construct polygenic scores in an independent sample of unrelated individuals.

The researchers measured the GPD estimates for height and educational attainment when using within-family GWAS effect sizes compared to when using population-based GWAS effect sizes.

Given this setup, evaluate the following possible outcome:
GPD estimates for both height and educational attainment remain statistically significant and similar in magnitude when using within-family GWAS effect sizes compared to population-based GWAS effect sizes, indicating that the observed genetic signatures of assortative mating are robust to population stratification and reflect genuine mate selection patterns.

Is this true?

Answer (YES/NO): NO